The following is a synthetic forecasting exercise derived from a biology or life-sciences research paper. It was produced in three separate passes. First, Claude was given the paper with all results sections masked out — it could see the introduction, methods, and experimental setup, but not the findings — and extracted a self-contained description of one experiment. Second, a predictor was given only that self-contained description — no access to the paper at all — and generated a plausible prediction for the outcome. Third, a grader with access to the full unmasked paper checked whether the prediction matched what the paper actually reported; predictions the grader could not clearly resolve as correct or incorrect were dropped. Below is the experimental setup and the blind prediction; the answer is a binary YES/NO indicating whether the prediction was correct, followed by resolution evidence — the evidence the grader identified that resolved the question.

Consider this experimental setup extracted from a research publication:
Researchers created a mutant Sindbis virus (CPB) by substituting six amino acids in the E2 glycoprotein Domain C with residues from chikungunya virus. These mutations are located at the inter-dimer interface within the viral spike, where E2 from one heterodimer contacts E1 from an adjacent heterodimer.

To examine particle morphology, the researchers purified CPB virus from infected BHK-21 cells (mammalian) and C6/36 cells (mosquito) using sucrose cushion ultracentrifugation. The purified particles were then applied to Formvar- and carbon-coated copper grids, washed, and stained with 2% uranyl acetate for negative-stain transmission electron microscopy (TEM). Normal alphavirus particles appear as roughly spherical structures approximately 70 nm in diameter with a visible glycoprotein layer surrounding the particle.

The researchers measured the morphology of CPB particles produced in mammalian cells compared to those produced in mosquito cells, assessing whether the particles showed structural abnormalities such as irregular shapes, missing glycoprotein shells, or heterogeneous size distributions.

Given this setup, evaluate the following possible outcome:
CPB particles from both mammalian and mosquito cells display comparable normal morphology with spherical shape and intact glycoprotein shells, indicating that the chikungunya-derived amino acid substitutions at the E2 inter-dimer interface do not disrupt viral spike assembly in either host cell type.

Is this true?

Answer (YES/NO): NO